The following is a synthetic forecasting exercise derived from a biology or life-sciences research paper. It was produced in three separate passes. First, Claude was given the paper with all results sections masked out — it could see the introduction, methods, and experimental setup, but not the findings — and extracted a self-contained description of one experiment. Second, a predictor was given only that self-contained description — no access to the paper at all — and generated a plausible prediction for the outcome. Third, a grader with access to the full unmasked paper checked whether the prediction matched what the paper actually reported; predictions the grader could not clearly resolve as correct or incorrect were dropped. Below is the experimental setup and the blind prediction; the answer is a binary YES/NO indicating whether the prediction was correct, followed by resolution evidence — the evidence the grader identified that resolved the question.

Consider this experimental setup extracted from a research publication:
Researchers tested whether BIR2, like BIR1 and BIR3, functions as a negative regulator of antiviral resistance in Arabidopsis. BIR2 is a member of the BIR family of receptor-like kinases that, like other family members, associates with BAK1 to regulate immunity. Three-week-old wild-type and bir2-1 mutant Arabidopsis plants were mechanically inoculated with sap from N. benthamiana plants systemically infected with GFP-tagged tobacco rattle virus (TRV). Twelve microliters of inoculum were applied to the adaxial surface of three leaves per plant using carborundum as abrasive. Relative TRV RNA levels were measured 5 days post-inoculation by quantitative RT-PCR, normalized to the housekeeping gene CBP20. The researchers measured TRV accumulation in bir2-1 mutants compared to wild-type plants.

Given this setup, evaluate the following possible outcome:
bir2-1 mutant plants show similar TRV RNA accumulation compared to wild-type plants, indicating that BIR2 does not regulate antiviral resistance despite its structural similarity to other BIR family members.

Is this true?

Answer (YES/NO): NO